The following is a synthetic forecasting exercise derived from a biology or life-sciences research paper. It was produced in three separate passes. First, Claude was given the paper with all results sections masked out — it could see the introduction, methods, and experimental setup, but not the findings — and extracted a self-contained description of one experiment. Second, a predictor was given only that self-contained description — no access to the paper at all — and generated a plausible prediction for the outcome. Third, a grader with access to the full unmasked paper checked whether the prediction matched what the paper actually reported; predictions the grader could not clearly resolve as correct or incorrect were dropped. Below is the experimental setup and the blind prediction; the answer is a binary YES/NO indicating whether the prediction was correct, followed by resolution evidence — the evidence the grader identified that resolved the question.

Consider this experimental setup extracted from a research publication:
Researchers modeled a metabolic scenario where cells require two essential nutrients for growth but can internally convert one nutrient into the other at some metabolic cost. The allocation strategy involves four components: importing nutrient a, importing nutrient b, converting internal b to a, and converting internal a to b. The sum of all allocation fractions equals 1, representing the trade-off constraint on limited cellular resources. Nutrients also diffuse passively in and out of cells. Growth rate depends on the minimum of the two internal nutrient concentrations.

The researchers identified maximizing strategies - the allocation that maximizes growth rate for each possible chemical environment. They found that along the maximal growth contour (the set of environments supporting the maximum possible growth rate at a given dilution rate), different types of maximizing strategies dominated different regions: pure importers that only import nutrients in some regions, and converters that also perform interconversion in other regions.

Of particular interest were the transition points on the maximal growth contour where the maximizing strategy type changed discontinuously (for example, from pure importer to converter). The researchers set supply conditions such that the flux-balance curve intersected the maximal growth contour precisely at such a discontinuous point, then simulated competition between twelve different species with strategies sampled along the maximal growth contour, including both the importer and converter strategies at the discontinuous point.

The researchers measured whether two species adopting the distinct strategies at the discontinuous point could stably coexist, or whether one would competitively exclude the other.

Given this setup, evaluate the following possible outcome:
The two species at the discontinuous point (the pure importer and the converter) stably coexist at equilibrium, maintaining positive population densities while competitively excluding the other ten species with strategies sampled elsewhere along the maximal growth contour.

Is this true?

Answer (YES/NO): YES